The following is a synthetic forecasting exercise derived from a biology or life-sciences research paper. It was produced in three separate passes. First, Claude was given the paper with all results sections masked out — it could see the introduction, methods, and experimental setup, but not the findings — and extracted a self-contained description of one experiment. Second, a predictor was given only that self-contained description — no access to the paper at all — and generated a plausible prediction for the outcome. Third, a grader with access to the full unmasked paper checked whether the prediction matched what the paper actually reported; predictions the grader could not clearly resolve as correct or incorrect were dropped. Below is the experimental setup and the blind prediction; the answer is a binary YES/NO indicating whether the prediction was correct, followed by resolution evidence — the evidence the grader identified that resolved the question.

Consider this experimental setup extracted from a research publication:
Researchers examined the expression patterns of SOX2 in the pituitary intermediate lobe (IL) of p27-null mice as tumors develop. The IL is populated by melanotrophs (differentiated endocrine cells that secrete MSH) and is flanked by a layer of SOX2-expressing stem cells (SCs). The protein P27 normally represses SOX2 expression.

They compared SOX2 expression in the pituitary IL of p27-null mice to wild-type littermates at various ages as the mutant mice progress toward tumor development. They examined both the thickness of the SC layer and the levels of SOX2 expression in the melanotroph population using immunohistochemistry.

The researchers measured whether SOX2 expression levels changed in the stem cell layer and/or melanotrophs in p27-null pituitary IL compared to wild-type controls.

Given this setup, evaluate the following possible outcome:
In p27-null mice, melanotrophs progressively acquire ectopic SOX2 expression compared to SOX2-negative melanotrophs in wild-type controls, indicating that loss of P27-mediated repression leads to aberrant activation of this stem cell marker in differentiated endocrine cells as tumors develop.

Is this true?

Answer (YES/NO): NO